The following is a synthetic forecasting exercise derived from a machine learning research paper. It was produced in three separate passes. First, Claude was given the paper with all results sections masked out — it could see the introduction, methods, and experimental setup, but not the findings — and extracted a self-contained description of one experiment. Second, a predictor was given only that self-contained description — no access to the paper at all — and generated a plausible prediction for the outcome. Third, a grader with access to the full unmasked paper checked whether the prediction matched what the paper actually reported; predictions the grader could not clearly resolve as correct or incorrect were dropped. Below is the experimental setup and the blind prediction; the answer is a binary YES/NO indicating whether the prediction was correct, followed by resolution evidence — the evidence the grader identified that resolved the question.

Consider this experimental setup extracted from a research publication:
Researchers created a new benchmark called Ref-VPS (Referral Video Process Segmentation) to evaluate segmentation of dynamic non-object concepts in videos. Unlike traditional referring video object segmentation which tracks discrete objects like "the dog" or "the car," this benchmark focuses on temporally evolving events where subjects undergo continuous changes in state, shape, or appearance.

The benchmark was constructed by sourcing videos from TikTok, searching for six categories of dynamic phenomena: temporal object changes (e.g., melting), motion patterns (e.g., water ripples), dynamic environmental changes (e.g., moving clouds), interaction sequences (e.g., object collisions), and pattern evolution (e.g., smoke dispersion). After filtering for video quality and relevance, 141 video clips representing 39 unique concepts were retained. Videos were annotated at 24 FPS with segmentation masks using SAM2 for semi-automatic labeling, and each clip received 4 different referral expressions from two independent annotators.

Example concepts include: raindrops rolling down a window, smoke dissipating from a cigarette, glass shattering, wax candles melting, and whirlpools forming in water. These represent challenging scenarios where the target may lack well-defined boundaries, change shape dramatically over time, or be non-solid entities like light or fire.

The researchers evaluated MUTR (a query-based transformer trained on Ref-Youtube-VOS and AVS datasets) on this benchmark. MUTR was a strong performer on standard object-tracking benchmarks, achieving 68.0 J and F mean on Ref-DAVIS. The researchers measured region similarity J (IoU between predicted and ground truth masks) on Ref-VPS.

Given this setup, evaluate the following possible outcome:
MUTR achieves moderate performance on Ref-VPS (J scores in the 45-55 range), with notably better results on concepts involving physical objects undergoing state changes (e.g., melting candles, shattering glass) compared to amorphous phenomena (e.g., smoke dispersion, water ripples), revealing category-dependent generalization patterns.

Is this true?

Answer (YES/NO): NO